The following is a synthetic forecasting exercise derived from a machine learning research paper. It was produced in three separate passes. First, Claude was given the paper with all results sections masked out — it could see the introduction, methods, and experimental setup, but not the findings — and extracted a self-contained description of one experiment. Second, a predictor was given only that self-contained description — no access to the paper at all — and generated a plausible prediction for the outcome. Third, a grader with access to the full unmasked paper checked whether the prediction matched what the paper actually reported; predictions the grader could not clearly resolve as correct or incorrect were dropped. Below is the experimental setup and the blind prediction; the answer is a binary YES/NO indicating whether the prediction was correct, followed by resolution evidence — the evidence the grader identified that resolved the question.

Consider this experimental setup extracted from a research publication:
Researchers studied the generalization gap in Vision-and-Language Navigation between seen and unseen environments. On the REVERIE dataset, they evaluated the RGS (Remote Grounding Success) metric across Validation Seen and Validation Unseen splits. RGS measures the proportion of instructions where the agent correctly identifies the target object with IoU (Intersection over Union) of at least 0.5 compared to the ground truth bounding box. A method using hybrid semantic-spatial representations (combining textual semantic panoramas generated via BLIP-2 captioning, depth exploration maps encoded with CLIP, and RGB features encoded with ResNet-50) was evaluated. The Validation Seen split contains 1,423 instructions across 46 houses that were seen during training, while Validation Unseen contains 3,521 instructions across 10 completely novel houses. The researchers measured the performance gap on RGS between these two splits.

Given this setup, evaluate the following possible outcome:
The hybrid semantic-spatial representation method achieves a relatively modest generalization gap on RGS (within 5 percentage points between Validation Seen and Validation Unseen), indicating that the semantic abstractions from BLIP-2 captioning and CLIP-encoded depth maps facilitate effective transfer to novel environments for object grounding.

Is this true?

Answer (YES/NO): NO